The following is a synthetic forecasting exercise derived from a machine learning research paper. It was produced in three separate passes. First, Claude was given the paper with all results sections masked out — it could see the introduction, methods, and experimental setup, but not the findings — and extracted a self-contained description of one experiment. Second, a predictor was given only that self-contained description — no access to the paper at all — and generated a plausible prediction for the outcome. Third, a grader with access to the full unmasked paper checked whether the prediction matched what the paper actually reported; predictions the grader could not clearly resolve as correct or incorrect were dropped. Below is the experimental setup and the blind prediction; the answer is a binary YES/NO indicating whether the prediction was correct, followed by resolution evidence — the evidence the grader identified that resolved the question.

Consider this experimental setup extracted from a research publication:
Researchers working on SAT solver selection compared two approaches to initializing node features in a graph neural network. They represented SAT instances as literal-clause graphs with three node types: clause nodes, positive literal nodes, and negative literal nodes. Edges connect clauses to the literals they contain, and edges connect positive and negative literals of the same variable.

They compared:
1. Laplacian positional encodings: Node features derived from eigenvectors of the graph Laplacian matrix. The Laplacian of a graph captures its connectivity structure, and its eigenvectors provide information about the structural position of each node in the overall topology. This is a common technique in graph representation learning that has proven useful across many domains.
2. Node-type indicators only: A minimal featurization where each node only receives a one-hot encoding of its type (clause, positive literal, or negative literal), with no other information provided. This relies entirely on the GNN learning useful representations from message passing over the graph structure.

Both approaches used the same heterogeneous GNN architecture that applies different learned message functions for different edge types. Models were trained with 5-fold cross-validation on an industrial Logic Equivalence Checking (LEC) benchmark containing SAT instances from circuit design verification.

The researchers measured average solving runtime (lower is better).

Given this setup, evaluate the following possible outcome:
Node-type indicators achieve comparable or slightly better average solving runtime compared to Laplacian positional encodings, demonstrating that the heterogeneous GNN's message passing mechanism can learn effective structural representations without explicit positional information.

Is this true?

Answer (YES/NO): YES